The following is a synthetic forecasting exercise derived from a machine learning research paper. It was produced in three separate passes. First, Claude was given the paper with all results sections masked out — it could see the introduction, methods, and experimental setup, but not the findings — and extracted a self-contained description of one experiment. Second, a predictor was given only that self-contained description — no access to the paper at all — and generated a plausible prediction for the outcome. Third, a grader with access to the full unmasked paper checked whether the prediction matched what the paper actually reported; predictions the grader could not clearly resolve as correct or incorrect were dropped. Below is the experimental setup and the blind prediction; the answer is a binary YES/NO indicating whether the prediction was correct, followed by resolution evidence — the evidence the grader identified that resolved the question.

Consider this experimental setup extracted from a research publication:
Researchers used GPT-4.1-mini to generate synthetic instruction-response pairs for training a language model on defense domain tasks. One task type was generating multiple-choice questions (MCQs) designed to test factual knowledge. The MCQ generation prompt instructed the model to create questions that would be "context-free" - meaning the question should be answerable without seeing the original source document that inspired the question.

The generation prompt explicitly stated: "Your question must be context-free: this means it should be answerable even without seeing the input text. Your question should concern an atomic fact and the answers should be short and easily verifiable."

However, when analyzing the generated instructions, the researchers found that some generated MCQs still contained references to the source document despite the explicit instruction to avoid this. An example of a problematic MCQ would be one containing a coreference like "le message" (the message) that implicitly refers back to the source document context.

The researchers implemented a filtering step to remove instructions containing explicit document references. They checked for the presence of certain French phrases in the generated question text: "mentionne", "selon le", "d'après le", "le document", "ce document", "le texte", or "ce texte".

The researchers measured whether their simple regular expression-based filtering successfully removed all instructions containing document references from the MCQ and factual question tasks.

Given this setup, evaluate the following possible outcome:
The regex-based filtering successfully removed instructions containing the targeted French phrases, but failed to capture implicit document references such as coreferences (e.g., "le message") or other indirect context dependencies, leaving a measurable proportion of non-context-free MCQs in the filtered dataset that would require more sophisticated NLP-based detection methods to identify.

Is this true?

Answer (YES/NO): NO